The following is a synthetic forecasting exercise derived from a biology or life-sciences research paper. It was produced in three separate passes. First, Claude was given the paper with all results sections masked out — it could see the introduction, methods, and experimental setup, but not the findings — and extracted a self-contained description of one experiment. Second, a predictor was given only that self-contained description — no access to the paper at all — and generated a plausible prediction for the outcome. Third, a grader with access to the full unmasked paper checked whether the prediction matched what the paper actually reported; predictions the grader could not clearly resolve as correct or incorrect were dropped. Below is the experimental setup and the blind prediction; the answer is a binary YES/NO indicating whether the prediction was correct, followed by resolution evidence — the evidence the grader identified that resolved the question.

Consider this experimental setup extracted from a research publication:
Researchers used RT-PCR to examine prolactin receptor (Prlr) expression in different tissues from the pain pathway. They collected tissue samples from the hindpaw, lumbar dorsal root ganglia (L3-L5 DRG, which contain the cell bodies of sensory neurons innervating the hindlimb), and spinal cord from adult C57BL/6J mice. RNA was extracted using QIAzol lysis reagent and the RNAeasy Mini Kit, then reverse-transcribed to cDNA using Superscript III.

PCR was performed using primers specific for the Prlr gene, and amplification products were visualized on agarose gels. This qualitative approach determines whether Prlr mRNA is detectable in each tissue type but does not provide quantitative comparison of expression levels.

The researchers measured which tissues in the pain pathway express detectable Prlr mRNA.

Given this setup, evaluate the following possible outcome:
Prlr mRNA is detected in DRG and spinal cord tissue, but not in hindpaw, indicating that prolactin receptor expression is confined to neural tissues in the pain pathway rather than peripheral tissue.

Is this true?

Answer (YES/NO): NO